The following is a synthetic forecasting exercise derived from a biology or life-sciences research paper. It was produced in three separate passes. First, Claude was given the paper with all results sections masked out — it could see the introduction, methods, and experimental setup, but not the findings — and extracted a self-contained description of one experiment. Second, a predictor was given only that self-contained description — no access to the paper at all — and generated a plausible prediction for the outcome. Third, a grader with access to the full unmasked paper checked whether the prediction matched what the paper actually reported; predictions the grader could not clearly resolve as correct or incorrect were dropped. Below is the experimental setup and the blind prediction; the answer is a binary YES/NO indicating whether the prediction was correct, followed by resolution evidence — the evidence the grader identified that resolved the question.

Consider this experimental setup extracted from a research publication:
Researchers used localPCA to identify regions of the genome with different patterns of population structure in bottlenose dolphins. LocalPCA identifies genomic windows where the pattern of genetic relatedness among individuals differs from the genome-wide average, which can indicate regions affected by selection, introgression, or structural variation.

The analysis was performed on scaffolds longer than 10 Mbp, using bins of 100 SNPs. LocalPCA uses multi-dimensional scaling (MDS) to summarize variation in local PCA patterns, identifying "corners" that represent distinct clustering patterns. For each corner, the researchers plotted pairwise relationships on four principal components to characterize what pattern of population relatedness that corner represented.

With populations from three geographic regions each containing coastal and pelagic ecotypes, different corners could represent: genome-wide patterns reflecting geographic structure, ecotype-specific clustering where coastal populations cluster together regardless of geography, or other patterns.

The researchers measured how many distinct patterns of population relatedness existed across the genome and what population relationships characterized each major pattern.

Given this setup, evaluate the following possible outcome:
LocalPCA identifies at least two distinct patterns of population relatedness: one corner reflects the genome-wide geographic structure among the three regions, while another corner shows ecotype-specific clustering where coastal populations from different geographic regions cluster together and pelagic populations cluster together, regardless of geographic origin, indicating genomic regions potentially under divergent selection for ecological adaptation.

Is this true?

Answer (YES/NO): YES